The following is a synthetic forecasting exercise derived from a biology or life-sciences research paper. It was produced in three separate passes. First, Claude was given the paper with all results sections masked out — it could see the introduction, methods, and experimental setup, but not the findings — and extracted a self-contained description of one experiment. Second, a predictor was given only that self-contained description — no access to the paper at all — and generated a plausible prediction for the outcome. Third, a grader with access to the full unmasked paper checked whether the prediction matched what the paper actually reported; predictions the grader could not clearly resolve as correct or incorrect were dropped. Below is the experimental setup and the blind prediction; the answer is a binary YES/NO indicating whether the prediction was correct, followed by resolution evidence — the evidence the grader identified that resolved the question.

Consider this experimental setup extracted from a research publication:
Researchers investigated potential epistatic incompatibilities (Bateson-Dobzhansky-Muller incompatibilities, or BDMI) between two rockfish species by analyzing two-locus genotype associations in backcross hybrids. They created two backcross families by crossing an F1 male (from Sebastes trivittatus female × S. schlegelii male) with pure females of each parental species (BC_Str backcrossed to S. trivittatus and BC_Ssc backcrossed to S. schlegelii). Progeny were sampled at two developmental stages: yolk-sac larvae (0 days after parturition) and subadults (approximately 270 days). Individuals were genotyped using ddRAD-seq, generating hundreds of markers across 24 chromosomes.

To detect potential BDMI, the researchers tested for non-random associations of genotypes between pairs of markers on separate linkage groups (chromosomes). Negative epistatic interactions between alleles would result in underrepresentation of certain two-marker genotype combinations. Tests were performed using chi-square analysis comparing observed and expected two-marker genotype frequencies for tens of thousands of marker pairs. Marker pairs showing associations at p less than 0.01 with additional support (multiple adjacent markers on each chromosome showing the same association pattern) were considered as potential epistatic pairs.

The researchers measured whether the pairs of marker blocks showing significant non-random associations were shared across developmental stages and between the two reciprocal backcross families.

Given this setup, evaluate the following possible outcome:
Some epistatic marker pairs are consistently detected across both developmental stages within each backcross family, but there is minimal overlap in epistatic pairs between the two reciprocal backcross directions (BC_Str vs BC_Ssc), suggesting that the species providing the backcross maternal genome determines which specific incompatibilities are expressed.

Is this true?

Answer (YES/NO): NO